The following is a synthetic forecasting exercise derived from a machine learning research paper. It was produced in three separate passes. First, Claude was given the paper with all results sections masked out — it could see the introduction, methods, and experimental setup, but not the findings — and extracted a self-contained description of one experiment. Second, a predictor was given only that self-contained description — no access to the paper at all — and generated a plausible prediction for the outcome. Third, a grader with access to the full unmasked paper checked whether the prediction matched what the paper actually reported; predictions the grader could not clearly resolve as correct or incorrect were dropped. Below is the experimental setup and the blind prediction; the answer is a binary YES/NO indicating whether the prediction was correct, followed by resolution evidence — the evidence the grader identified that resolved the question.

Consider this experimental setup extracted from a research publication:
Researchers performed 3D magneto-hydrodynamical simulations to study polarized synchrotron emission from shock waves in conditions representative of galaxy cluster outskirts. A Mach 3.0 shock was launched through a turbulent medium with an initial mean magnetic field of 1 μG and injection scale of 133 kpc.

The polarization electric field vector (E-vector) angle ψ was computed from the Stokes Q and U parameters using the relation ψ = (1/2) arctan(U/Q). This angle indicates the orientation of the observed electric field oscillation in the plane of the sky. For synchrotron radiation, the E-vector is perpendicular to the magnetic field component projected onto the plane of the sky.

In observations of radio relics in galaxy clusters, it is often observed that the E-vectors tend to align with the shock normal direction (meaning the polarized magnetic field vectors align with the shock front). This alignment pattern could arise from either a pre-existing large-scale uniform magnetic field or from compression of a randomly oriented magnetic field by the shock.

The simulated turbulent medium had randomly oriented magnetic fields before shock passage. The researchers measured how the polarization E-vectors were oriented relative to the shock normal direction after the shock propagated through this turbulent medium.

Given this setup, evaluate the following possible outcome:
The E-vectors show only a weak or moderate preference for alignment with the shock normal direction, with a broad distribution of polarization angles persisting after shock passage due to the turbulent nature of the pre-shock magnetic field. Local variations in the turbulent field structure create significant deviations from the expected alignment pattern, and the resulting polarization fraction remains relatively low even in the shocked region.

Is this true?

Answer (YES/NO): NO